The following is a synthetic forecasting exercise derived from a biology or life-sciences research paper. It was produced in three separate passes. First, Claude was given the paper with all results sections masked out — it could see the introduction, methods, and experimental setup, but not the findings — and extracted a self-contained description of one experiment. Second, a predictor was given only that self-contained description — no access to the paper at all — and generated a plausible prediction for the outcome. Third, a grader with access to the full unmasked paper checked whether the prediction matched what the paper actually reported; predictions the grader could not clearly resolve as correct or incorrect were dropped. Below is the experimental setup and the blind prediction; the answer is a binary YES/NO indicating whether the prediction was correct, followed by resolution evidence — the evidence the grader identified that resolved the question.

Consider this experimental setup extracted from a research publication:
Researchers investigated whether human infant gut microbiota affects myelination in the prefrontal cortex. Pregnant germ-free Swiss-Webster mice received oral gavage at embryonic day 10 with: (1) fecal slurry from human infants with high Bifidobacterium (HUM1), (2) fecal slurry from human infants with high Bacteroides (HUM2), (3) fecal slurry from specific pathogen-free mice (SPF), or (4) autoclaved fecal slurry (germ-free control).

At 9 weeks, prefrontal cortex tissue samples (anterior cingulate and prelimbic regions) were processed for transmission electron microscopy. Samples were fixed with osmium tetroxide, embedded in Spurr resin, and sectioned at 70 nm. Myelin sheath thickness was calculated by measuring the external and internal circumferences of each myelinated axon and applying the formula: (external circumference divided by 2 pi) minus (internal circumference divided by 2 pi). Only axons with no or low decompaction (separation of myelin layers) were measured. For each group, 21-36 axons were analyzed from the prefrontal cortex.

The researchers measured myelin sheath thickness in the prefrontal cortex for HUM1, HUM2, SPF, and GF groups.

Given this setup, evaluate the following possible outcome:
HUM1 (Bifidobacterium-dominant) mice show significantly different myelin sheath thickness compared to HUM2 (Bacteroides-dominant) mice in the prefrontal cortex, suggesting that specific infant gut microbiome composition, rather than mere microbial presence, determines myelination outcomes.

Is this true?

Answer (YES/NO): NO